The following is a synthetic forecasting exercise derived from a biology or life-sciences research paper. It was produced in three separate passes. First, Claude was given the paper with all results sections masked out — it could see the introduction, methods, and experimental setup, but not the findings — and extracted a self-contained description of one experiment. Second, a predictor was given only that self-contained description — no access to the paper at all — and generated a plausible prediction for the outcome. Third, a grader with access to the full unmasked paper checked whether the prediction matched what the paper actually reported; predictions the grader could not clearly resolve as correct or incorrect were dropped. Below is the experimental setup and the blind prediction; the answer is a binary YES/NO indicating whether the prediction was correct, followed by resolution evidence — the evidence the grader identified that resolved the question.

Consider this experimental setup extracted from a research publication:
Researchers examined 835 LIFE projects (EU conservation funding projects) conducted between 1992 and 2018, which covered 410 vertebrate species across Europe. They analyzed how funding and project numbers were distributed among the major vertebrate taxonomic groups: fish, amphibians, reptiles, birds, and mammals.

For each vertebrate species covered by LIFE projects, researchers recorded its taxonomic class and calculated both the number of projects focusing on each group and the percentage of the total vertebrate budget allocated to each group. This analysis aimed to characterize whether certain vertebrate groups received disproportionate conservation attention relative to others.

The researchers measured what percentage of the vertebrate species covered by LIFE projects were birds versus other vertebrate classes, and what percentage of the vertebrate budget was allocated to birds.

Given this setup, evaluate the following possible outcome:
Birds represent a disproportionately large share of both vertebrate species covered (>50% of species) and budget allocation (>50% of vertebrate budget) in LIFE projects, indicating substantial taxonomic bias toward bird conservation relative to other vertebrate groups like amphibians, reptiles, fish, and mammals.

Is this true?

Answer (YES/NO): NO